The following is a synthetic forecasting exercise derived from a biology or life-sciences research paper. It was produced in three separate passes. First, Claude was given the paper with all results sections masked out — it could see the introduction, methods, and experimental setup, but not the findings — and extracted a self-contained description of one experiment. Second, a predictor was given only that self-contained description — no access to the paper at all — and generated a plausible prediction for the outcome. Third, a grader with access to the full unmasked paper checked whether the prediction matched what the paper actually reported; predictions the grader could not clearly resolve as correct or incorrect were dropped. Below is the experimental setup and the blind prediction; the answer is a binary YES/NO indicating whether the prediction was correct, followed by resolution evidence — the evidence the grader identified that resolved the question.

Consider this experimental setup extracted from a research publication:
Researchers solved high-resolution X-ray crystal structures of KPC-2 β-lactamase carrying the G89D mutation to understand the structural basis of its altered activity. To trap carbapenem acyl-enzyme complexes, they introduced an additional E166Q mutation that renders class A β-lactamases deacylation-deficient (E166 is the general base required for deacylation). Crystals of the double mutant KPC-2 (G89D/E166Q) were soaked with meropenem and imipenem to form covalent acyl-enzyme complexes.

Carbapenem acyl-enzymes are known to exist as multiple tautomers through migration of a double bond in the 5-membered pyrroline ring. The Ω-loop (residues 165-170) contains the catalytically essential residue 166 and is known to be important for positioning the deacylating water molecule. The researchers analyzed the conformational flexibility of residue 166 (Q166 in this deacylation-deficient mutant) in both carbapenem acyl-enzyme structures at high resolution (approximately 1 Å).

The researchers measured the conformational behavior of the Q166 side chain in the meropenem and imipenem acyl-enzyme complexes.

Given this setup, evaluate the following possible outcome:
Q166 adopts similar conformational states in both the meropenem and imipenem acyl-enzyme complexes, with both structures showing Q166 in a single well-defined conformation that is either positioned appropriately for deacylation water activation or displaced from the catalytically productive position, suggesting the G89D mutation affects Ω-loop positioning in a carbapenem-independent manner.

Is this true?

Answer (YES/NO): NO